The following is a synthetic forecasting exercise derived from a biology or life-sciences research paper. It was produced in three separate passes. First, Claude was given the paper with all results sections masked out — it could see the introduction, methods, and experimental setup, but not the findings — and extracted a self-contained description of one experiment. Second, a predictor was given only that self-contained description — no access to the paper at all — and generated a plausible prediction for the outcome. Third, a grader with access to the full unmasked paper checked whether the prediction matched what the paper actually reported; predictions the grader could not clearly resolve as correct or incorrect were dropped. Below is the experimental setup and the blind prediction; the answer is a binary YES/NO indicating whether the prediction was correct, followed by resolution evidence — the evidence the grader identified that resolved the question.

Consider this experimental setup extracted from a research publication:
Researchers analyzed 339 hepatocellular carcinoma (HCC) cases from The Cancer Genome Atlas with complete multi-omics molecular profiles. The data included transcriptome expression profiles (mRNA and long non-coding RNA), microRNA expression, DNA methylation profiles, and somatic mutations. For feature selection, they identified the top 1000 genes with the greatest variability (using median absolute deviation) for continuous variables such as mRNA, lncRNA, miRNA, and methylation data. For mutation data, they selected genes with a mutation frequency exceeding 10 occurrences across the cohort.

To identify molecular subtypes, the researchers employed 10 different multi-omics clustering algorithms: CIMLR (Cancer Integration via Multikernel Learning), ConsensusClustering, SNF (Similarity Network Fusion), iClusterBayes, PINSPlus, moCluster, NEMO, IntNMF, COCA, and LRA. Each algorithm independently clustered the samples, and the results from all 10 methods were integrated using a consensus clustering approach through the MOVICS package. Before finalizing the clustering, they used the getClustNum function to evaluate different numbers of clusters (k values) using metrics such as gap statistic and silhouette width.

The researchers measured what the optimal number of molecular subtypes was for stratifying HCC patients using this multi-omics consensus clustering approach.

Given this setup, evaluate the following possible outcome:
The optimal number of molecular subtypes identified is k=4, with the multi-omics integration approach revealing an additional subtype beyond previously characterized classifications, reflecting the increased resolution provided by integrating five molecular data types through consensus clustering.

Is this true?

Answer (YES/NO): NO